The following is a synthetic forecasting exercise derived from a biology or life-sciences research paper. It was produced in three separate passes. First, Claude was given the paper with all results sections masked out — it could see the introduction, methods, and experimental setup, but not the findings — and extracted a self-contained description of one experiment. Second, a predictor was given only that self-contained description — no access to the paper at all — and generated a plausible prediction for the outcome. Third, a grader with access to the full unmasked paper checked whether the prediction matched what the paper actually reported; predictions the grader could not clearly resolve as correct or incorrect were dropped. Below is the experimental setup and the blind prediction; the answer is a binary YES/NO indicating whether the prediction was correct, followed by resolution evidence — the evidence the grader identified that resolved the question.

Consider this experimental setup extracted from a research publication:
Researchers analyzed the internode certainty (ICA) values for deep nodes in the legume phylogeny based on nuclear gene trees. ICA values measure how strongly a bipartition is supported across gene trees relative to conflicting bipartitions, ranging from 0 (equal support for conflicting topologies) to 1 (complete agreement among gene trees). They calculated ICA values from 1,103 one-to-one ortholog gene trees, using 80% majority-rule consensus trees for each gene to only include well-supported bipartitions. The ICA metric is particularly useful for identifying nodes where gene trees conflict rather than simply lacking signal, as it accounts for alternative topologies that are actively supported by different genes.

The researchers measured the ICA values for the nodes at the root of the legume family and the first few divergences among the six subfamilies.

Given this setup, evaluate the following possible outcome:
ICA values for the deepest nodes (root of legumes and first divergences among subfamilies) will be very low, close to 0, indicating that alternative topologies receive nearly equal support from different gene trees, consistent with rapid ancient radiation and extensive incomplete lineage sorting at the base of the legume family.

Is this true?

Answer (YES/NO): NO